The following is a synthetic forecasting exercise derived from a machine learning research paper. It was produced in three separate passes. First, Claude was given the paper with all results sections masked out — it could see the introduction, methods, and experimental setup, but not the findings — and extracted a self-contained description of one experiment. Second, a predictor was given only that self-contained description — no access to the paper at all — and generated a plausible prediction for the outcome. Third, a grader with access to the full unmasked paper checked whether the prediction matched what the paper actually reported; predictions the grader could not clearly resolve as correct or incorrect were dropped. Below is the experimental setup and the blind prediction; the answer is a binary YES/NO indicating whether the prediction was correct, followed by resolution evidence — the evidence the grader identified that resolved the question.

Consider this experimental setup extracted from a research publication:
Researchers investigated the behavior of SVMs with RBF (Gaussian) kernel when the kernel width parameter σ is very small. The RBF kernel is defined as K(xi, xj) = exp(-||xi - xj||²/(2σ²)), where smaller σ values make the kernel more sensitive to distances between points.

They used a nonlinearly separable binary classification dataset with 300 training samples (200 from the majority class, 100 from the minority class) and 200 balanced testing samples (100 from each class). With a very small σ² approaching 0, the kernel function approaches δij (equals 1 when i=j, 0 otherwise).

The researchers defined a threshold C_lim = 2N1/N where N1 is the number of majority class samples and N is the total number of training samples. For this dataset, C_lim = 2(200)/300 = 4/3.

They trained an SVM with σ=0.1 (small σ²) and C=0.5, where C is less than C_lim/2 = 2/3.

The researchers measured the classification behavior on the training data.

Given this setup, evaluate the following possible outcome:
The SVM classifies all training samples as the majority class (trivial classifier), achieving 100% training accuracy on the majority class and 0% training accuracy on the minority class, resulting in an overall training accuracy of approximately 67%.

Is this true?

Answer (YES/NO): NO